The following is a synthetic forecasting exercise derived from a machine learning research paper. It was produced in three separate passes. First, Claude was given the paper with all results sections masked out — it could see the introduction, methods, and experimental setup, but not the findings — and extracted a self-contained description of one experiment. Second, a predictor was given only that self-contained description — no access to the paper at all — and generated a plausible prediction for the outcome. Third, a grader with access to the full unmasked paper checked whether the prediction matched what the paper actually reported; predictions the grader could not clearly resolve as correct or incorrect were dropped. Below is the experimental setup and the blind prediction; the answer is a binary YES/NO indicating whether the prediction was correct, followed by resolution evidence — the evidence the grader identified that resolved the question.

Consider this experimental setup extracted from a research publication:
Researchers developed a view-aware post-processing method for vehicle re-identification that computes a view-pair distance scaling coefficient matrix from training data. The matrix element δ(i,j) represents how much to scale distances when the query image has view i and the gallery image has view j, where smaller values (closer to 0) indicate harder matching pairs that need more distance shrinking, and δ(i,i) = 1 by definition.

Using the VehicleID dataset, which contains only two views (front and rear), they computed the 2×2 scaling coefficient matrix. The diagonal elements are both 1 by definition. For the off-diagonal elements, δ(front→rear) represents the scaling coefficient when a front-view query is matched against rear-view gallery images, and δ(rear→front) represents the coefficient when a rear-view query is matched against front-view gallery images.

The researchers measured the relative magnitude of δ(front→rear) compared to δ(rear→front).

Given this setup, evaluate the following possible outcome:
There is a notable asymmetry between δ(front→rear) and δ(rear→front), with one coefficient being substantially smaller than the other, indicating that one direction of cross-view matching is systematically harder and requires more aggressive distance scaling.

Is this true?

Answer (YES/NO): YES